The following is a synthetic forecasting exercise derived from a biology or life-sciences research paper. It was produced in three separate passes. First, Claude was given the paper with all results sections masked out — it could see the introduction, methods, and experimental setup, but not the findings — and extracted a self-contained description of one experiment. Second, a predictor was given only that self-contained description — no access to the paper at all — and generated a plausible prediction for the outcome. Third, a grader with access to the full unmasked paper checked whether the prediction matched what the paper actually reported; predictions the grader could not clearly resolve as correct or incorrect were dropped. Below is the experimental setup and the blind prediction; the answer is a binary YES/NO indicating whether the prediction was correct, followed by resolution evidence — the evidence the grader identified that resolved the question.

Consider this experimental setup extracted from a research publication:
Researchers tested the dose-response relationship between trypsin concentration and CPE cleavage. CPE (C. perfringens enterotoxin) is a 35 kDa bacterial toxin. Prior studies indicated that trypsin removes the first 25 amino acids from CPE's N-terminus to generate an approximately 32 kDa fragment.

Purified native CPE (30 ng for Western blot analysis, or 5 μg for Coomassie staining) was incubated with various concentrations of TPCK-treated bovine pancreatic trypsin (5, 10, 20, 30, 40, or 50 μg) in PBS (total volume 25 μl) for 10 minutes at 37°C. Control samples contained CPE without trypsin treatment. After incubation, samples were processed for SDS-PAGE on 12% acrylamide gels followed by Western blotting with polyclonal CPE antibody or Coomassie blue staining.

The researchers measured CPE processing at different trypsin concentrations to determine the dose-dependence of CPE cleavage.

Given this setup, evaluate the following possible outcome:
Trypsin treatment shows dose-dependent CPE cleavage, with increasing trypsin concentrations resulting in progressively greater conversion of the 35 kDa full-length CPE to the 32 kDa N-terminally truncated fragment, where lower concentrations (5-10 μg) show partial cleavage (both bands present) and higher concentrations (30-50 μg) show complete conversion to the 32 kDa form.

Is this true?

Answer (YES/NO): NO